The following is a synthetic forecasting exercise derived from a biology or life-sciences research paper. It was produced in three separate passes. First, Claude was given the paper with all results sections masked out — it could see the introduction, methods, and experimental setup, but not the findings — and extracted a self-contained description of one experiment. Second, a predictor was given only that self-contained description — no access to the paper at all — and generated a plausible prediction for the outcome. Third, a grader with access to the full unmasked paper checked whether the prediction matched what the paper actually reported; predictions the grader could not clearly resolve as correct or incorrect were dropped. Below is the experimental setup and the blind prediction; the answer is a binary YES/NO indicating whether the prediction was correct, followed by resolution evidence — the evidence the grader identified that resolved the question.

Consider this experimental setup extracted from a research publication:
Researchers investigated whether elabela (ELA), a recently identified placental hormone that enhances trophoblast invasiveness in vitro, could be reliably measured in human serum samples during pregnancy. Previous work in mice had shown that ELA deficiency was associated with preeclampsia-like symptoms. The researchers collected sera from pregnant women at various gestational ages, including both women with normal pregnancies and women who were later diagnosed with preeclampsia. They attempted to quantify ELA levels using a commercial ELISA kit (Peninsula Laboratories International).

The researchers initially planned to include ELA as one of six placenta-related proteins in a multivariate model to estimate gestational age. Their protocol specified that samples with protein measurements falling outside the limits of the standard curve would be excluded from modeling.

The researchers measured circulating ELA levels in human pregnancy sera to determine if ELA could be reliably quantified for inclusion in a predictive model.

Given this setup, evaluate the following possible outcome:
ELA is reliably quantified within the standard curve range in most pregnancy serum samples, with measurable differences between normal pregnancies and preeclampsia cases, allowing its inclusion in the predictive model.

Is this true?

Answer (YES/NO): YES